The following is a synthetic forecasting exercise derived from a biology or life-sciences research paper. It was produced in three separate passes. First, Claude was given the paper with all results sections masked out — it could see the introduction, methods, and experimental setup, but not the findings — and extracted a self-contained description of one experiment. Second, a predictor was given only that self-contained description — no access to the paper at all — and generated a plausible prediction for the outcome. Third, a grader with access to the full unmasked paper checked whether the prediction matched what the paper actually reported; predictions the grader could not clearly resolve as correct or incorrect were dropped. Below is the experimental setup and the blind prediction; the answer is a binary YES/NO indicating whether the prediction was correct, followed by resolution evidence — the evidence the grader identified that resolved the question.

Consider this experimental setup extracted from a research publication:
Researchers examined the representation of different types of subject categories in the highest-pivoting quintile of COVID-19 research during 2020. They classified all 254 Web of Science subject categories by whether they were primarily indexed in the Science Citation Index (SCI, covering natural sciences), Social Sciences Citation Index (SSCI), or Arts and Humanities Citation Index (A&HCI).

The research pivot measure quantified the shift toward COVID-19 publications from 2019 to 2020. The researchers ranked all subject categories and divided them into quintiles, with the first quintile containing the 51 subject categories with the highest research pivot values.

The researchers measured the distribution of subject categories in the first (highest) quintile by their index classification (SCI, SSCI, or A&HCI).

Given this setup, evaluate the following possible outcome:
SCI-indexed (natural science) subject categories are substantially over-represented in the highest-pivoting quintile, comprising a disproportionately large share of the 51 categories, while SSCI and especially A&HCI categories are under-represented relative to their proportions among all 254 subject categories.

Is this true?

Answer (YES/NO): NO